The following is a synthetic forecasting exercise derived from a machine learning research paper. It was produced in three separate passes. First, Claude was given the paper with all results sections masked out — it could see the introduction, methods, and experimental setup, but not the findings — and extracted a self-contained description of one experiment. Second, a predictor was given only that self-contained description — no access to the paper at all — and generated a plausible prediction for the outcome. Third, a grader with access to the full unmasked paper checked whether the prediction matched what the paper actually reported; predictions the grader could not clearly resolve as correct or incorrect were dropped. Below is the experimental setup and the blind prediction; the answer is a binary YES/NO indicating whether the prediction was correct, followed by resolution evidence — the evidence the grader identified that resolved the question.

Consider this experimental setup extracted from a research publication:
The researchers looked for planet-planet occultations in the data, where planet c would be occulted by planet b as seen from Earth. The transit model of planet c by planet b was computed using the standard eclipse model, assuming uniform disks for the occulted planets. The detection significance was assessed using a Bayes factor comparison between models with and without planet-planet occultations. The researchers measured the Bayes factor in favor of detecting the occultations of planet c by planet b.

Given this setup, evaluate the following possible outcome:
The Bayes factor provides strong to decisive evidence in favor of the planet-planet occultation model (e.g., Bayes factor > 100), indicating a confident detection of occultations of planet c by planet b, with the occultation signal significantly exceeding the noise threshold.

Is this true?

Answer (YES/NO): NO